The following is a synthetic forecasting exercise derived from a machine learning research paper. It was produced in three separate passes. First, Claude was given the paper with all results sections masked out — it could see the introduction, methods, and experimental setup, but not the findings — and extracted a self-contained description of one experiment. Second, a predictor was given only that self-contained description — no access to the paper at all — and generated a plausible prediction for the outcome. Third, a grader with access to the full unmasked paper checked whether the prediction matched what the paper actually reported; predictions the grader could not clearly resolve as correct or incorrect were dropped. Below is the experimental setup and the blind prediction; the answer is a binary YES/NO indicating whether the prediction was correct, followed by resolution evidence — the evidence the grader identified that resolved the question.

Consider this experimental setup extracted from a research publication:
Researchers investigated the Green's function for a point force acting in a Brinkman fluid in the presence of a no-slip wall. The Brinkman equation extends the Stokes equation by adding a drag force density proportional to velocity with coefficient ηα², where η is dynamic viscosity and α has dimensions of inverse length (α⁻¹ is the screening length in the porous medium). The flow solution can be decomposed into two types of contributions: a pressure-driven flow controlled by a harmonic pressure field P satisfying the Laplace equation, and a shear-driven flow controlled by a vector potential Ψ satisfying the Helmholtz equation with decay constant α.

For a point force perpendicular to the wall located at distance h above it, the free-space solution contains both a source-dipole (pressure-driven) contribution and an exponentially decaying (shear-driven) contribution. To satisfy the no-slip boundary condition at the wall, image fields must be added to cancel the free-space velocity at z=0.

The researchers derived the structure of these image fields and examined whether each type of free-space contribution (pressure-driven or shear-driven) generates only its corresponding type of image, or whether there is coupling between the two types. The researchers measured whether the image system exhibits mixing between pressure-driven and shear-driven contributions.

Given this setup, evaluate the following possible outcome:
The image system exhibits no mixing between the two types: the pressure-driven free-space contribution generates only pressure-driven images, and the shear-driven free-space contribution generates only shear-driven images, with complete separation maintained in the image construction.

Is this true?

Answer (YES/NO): NO